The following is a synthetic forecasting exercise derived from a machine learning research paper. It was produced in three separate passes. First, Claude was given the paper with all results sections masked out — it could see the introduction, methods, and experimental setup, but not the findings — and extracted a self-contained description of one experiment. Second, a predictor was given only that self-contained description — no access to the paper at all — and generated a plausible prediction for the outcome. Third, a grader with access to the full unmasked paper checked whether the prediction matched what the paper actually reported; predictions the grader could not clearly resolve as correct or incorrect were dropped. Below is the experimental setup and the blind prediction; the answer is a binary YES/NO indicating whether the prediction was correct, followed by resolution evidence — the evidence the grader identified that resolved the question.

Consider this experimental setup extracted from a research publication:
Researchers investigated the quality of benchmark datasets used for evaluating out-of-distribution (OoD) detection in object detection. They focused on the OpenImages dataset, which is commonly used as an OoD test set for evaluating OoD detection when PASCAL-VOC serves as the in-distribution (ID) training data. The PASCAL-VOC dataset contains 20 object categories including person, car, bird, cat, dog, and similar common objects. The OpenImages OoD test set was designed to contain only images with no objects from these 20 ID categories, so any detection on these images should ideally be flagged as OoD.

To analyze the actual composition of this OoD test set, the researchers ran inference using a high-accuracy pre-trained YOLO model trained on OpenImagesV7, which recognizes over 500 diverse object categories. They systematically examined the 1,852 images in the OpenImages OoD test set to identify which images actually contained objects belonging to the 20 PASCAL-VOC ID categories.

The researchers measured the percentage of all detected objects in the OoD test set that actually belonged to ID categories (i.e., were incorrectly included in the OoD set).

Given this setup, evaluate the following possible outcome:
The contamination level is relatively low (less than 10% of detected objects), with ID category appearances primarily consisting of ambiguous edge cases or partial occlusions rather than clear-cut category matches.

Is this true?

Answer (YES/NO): NO